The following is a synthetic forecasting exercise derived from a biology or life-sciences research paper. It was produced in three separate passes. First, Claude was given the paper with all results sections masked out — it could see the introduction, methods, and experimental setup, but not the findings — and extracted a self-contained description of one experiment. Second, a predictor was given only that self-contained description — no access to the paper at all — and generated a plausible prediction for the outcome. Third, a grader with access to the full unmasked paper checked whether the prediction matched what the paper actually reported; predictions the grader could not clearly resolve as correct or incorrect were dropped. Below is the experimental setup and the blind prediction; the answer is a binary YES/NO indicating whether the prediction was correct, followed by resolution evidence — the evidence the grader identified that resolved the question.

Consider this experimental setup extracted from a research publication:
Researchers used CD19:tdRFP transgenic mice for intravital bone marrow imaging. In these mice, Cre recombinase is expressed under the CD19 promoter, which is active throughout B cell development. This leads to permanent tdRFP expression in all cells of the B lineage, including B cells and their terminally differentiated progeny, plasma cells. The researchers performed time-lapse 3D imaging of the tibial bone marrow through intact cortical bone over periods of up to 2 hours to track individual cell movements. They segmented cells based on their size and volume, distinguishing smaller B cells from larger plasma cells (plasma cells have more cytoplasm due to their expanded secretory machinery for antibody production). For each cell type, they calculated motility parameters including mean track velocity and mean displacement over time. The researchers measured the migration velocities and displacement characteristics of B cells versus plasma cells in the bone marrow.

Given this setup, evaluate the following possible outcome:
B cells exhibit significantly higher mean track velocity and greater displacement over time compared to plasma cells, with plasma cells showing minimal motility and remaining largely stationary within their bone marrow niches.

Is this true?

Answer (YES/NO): YES